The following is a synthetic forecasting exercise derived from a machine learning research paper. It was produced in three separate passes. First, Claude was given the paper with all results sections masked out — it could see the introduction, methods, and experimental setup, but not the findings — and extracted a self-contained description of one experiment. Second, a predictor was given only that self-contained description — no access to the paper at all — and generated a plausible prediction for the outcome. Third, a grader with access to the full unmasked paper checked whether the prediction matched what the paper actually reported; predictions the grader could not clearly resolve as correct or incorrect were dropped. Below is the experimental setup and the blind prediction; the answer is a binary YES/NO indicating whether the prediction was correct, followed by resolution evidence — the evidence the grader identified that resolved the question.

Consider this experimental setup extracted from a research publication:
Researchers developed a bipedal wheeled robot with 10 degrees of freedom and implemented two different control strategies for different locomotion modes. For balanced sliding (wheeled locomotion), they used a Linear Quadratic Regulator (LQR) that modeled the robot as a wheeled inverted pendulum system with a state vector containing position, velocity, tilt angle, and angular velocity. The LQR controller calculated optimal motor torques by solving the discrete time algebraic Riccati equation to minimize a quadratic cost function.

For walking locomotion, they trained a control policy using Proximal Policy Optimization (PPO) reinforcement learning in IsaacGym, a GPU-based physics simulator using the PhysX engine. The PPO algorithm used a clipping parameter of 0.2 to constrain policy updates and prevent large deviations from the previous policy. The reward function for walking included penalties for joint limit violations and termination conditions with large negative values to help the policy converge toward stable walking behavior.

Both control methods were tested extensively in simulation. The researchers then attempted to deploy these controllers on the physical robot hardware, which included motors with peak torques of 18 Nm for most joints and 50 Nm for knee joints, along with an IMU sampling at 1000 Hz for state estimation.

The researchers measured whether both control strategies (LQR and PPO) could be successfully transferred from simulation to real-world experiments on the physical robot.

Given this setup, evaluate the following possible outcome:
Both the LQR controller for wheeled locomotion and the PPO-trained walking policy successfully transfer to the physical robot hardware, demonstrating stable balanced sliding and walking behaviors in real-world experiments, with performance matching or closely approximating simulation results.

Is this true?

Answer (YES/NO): NO